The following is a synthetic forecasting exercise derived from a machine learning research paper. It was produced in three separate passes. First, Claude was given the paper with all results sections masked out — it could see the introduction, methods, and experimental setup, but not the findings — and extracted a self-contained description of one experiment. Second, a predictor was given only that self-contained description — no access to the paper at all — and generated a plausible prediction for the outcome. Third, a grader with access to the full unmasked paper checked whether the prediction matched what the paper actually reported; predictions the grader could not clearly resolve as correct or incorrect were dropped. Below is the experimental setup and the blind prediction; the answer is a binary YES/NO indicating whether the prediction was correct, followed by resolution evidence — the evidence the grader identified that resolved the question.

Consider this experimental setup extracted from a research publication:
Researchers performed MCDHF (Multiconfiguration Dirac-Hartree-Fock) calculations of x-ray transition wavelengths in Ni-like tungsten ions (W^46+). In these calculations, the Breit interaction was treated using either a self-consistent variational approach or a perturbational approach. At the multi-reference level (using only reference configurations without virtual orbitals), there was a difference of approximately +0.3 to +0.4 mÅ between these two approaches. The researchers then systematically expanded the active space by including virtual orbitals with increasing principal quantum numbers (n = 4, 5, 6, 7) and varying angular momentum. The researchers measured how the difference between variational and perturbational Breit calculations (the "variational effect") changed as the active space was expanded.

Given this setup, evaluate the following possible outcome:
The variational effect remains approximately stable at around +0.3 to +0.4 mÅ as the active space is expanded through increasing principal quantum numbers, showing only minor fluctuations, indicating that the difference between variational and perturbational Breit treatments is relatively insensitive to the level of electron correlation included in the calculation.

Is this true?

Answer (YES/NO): NO